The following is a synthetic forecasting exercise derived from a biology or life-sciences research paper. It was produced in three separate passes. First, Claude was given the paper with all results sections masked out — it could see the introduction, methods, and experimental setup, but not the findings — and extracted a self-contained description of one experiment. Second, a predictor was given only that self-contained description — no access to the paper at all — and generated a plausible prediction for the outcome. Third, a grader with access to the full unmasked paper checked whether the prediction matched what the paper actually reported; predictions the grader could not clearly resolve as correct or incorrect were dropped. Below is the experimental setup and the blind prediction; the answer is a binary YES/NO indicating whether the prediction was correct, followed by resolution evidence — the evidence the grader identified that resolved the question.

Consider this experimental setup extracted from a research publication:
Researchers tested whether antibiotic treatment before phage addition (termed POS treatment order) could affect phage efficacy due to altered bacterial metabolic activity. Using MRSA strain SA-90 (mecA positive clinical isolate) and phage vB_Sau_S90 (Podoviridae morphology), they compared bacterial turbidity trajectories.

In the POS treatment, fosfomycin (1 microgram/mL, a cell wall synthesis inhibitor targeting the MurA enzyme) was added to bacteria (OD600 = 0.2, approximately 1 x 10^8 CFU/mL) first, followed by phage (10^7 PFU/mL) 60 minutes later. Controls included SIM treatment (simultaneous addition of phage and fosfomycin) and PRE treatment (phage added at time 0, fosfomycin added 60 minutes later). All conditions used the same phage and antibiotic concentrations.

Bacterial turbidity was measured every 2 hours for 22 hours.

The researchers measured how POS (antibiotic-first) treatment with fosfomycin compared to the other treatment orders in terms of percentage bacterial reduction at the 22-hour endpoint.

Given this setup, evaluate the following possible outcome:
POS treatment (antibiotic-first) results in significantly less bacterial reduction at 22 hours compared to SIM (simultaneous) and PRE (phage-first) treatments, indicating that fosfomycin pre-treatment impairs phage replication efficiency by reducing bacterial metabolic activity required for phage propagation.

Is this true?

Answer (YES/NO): NO